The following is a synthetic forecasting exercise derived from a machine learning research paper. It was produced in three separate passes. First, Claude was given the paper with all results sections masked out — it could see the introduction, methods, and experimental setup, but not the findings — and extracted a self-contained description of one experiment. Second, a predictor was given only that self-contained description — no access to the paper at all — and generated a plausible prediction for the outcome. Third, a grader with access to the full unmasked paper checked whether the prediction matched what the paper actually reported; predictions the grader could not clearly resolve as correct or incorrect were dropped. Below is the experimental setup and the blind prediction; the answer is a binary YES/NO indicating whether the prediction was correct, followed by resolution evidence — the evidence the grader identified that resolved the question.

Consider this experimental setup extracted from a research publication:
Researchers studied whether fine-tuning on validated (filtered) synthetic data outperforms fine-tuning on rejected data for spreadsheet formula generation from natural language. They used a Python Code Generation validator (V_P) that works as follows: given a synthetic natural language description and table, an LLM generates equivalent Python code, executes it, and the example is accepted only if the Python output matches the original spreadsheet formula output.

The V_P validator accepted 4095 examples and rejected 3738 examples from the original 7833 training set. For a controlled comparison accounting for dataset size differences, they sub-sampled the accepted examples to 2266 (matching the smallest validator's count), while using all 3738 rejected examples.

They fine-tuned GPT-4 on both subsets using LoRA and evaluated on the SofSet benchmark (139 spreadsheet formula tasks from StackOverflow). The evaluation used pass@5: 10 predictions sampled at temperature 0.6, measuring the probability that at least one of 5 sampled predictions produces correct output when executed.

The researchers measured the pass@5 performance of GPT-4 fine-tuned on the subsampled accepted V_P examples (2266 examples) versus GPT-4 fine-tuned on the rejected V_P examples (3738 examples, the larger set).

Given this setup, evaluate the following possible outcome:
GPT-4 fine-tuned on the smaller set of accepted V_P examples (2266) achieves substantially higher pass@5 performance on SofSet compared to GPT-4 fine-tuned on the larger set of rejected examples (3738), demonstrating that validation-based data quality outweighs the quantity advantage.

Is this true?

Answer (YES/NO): YES